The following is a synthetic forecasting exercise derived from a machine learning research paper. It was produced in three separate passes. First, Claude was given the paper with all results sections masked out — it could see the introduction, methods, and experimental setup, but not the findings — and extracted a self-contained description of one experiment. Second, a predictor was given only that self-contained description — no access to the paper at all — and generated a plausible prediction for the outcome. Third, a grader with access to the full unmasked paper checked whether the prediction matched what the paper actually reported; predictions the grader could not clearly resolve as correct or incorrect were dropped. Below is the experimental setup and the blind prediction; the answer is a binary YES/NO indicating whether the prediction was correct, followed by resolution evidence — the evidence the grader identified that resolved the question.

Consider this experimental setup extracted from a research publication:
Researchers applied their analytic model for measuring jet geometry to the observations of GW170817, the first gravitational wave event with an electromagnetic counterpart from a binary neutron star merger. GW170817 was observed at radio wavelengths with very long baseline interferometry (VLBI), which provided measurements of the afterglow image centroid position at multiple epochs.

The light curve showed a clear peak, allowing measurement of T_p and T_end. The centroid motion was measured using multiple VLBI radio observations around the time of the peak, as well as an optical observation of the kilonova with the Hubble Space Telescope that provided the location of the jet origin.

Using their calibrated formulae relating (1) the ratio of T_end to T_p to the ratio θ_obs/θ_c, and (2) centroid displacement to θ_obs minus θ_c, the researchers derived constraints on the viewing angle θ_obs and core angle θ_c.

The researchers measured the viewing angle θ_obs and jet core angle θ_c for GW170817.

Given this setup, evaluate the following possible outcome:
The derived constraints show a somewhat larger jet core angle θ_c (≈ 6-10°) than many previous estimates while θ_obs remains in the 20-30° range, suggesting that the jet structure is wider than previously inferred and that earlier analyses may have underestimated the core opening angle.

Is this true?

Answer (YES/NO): NO